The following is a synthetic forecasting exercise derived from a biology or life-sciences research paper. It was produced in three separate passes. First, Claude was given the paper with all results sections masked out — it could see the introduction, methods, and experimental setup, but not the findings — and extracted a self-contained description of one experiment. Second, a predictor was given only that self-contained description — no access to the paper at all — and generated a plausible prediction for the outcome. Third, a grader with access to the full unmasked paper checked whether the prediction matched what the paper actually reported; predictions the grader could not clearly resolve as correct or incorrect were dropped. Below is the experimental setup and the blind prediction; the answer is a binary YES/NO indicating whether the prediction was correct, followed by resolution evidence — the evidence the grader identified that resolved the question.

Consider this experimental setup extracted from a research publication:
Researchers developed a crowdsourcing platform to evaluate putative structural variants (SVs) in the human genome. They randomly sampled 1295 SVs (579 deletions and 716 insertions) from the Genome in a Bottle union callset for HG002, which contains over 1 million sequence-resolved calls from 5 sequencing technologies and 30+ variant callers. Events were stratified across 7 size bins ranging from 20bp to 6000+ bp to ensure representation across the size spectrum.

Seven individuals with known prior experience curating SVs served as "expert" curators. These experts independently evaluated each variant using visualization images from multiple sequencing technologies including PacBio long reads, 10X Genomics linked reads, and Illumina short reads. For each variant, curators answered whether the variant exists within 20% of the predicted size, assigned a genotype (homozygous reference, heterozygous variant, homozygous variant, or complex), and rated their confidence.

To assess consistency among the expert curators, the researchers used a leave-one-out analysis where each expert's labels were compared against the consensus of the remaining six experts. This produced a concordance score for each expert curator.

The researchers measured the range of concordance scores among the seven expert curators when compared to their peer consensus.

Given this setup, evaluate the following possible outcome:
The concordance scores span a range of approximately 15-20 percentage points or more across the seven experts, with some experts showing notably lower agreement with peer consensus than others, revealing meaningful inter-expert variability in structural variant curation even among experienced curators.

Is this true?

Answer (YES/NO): YES